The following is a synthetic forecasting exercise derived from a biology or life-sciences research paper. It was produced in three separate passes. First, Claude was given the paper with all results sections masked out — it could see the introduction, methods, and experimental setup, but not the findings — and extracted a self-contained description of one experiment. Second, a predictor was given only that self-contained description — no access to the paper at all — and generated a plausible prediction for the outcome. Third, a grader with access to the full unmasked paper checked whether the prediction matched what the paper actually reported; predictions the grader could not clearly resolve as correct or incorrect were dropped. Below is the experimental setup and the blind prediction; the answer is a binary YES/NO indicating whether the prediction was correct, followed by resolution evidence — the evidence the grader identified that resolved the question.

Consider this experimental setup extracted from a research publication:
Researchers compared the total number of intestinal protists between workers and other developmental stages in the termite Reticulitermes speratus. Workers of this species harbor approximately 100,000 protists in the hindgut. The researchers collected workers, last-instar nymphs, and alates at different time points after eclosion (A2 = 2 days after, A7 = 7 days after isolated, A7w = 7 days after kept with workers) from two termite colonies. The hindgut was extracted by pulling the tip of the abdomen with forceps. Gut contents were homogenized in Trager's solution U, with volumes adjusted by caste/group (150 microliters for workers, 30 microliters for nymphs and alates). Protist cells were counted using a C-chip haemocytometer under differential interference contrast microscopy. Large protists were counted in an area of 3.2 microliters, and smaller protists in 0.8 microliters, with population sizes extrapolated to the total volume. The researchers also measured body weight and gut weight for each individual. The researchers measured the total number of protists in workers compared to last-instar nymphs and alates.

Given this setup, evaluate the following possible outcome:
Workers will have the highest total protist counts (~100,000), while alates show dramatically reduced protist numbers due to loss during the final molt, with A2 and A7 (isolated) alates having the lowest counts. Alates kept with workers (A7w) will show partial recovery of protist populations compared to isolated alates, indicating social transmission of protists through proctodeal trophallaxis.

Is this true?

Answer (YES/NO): NO